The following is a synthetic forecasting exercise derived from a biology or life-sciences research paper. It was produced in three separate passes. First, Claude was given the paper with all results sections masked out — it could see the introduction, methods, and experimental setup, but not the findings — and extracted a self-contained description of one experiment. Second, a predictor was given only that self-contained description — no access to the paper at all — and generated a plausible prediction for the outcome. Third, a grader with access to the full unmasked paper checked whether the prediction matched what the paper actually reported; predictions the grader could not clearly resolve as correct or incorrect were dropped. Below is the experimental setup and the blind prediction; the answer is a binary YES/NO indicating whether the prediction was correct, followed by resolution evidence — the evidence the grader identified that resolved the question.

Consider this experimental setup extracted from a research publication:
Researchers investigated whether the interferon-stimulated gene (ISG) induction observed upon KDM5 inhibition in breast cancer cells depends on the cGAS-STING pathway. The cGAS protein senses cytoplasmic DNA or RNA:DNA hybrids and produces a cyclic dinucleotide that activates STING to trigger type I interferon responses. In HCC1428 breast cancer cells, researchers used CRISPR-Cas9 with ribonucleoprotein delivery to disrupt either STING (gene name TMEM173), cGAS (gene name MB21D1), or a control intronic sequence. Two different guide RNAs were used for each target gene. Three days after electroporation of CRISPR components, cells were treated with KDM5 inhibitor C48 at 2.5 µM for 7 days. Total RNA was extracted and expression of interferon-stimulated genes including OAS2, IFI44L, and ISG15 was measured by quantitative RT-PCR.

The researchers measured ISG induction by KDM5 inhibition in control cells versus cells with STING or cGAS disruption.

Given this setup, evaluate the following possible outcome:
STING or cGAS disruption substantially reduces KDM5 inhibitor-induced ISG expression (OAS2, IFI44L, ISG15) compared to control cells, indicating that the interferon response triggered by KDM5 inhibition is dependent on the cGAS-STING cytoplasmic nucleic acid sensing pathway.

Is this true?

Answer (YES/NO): YES